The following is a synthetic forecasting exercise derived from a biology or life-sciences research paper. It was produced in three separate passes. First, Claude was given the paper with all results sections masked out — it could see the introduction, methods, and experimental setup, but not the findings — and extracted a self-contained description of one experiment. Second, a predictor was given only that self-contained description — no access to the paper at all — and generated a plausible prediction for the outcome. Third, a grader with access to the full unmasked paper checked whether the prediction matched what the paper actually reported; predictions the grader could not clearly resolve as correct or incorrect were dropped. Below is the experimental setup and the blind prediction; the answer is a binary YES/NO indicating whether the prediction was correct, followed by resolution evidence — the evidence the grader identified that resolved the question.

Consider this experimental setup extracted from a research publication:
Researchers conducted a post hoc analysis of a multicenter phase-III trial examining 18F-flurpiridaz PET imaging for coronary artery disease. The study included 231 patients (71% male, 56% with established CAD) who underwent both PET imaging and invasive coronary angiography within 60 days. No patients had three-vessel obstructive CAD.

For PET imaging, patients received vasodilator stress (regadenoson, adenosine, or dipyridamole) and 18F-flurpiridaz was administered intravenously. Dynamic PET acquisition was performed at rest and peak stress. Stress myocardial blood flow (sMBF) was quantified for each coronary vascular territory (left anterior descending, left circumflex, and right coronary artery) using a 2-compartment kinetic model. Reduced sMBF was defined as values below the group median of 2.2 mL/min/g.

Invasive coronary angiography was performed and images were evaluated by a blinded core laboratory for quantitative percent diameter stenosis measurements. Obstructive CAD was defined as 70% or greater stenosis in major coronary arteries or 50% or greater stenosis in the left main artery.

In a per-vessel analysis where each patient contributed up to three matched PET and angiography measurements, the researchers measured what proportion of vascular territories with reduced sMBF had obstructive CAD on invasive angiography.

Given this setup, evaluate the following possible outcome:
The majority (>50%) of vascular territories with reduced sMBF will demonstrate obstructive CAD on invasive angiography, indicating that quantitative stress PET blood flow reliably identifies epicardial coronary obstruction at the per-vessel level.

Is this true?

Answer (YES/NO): NO